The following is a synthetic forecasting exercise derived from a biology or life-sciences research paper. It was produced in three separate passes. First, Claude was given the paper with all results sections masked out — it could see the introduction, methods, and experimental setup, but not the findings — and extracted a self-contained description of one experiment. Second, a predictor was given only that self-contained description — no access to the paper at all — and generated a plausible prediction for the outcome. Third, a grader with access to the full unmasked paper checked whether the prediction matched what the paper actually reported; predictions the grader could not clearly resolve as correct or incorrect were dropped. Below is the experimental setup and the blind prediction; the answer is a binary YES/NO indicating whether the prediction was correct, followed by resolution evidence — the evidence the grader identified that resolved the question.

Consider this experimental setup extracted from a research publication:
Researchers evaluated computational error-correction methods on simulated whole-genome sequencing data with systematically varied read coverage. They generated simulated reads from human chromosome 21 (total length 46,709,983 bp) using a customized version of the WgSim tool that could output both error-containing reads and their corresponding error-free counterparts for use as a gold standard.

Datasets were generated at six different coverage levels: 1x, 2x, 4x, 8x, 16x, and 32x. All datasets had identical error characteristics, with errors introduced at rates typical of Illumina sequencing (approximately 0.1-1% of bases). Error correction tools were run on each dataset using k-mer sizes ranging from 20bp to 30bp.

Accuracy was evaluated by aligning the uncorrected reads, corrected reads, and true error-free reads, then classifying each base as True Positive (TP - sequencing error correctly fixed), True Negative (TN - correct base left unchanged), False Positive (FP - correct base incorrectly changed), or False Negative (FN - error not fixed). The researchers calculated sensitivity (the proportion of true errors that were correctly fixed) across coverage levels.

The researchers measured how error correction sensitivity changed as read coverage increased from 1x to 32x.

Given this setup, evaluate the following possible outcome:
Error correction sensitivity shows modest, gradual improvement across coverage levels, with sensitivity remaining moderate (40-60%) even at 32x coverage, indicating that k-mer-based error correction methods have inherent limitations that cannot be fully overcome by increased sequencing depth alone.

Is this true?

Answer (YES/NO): NO